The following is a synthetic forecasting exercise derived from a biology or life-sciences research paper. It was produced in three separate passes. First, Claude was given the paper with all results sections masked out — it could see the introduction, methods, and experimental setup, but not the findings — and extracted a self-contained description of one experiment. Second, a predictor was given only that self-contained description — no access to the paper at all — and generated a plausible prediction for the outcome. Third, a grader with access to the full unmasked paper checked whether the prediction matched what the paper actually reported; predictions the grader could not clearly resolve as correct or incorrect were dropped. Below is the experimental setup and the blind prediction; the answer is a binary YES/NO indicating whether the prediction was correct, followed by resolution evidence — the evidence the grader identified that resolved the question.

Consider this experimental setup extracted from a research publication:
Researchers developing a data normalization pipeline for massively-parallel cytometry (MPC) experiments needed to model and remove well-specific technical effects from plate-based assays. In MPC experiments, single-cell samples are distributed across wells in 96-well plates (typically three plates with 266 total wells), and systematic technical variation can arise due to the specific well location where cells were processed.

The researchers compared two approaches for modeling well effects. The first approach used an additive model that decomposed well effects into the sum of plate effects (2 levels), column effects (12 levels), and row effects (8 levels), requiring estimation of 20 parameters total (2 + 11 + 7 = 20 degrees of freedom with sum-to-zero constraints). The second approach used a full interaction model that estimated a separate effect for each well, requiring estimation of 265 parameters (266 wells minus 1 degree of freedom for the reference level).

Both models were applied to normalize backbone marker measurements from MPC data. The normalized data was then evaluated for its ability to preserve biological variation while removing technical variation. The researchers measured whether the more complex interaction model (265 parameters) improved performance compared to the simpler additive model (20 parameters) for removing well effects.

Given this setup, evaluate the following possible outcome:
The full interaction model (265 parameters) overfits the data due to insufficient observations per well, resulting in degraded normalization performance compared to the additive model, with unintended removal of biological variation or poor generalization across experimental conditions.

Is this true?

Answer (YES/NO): NO